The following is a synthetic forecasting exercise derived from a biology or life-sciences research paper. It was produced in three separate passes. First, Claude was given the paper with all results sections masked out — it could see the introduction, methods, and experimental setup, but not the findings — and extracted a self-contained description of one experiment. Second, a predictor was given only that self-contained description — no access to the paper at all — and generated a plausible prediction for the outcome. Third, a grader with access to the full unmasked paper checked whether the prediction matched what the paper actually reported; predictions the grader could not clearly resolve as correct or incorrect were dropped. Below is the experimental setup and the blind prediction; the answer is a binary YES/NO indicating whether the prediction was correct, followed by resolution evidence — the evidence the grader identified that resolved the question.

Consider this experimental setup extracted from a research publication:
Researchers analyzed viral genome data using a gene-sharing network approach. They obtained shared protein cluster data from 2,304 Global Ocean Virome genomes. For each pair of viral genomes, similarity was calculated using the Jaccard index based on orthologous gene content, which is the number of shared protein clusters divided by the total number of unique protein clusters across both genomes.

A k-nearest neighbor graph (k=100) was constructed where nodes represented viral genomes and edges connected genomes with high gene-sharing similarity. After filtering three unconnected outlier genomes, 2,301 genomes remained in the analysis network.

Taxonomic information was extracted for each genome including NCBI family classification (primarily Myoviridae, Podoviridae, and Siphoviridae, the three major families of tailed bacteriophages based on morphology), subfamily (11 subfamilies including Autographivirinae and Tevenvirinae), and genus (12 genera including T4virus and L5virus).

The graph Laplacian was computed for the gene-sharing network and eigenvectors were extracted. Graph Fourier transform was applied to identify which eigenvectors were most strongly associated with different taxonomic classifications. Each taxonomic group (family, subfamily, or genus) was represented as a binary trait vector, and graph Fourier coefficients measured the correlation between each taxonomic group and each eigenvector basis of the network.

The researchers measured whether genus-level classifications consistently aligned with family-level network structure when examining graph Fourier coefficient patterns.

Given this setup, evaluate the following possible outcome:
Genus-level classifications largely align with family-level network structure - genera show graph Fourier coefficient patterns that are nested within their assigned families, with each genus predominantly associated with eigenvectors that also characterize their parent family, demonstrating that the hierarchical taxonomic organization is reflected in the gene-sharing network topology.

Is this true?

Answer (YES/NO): NO